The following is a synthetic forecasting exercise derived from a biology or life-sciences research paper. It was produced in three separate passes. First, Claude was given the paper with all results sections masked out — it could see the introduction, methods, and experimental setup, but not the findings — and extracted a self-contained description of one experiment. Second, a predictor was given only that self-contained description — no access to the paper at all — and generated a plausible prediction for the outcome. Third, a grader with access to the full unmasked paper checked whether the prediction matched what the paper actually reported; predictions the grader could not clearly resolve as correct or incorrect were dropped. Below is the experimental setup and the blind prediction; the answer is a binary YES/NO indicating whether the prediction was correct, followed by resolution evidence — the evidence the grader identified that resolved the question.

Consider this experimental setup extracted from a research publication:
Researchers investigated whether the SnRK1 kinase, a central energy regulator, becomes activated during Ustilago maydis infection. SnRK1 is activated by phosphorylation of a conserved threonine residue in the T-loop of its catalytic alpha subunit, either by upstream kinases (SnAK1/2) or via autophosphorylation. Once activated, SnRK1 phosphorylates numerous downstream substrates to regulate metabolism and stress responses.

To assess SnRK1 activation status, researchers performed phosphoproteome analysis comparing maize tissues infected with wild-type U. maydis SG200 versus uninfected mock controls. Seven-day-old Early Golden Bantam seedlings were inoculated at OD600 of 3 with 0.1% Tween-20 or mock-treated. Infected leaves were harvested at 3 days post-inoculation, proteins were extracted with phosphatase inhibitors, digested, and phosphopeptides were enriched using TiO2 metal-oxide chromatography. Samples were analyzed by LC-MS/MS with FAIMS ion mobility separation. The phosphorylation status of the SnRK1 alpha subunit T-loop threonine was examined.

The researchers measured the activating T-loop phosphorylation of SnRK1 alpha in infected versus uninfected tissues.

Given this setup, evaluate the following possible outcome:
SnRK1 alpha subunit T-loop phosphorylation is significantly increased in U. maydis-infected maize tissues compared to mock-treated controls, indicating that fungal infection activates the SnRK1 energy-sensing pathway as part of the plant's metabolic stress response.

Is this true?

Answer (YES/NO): NO